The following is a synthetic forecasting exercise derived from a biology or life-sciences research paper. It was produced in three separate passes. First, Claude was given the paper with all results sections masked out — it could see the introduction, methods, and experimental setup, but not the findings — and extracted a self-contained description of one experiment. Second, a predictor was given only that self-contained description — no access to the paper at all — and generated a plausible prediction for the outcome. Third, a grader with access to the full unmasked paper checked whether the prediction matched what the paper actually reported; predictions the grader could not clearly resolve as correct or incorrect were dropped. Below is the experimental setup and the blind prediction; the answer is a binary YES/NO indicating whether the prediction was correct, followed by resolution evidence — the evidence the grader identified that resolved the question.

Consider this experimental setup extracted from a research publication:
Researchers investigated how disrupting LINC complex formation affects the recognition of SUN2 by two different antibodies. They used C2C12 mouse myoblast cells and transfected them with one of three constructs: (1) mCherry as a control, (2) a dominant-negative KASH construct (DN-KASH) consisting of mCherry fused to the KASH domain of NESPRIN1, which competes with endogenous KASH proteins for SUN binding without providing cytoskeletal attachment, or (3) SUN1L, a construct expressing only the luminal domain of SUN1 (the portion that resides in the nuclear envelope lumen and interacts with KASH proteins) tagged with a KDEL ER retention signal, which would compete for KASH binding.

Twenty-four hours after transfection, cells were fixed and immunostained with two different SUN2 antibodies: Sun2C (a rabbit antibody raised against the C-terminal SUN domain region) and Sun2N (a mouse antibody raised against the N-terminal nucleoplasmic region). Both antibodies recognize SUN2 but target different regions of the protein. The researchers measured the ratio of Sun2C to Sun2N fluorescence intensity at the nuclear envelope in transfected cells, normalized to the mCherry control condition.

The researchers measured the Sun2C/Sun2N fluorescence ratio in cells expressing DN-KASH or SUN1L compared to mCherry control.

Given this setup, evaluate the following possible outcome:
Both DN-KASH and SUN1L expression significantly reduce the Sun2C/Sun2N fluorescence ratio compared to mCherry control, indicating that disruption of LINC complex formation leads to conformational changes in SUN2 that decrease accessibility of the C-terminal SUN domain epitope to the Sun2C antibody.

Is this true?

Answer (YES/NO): NO